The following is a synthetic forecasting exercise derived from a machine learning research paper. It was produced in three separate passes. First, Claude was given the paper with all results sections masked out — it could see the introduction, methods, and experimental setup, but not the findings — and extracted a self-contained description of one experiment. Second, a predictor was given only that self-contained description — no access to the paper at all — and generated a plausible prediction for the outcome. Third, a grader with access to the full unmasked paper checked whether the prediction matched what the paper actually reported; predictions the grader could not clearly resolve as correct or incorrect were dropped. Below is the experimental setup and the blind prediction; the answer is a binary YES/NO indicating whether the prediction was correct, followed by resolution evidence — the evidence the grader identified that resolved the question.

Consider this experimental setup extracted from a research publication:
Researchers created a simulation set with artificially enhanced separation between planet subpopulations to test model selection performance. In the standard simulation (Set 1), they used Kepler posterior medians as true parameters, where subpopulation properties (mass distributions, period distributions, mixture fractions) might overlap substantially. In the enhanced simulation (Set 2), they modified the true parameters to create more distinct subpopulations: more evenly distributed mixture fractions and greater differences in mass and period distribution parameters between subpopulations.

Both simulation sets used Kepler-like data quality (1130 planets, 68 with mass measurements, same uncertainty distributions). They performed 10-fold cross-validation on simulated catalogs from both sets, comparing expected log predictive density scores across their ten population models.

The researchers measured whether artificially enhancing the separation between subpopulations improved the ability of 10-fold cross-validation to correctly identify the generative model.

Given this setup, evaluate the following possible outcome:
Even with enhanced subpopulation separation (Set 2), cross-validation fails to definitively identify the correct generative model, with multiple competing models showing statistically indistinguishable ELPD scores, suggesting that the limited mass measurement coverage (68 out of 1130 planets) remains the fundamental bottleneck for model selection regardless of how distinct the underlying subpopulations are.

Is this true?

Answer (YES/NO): NO